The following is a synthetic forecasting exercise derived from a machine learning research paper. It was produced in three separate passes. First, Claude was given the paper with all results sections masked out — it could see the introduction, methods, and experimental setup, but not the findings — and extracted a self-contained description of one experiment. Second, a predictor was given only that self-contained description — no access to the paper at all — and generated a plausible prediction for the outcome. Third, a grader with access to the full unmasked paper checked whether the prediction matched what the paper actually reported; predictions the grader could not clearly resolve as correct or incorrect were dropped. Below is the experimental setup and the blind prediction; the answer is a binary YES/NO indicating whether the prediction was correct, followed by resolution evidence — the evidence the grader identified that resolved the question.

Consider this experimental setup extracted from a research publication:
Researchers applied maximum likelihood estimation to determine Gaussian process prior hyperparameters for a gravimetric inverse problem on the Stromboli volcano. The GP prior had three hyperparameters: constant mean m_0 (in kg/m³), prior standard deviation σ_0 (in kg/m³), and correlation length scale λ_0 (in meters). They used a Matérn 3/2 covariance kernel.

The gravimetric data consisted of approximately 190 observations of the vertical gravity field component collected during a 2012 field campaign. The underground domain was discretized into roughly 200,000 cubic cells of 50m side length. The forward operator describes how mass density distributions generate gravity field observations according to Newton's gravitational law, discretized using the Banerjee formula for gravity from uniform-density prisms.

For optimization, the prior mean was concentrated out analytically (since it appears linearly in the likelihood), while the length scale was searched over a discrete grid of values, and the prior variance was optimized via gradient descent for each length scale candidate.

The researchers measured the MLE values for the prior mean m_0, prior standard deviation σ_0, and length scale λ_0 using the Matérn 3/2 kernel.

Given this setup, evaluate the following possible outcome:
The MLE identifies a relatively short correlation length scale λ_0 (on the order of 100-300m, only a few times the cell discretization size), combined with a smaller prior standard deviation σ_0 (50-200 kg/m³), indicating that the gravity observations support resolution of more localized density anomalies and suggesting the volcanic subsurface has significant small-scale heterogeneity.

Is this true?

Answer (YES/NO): NO